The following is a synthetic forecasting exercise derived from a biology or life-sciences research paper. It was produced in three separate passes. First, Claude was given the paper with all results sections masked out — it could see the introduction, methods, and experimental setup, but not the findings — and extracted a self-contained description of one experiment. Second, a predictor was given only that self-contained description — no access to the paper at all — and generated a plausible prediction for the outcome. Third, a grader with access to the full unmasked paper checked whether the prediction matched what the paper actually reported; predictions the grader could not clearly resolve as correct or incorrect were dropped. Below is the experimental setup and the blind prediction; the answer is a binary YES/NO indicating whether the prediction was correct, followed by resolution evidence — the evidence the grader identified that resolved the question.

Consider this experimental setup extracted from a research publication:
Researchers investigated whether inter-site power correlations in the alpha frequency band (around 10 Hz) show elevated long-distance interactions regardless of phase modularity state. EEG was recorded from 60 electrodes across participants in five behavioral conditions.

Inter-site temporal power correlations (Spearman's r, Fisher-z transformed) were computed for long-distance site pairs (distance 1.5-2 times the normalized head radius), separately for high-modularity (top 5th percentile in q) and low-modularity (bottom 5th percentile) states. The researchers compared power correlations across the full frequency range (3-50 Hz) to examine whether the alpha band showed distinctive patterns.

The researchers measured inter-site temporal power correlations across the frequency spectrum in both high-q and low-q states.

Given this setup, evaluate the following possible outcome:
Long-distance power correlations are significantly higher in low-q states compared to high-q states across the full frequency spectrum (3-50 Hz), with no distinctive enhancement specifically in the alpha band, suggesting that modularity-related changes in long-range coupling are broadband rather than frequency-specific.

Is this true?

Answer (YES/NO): NO